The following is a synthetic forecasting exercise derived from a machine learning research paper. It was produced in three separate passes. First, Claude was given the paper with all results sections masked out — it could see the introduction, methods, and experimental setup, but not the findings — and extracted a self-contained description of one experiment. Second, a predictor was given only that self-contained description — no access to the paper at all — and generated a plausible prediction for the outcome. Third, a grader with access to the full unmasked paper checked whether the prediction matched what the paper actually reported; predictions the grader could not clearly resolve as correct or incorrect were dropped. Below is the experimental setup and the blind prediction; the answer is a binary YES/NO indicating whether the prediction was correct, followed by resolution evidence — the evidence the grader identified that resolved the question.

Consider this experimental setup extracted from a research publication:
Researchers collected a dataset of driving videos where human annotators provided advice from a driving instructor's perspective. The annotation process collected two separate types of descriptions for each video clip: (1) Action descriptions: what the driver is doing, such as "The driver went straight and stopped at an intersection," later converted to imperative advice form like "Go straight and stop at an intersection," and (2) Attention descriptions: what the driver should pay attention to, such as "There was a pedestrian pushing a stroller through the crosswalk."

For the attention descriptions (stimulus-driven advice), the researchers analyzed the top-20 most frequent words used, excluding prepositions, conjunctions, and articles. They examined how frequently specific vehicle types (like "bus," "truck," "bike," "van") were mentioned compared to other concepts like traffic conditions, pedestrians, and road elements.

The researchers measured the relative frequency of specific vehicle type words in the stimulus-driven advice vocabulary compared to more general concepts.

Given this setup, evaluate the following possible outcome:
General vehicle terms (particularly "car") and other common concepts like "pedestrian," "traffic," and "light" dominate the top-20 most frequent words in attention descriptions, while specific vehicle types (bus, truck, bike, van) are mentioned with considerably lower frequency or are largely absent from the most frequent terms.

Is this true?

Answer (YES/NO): YES